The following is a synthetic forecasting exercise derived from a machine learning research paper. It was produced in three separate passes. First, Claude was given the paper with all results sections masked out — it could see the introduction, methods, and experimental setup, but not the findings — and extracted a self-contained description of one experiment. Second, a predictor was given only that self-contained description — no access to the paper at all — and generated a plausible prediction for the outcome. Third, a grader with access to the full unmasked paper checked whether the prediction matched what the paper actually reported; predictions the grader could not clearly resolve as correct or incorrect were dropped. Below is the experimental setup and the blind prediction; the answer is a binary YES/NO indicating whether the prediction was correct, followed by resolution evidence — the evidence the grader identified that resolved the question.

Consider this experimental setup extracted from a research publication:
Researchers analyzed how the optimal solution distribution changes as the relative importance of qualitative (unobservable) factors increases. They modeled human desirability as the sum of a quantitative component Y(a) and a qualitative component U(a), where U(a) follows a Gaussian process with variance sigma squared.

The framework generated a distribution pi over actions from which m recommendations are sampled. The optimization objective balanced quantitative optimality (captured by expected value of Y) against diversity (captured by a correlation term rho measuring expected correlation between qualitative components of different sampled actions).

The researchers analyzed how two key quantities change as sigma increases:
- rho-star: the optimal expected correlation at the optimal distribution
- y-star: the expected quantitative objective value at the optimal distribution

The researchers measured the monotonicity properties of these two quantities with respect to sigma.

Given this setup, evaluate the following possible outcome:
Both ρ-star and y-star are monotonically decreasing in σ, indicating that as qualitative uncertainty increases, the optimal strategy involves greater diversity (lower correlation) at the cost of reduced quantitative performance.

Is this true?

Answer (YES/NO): YES